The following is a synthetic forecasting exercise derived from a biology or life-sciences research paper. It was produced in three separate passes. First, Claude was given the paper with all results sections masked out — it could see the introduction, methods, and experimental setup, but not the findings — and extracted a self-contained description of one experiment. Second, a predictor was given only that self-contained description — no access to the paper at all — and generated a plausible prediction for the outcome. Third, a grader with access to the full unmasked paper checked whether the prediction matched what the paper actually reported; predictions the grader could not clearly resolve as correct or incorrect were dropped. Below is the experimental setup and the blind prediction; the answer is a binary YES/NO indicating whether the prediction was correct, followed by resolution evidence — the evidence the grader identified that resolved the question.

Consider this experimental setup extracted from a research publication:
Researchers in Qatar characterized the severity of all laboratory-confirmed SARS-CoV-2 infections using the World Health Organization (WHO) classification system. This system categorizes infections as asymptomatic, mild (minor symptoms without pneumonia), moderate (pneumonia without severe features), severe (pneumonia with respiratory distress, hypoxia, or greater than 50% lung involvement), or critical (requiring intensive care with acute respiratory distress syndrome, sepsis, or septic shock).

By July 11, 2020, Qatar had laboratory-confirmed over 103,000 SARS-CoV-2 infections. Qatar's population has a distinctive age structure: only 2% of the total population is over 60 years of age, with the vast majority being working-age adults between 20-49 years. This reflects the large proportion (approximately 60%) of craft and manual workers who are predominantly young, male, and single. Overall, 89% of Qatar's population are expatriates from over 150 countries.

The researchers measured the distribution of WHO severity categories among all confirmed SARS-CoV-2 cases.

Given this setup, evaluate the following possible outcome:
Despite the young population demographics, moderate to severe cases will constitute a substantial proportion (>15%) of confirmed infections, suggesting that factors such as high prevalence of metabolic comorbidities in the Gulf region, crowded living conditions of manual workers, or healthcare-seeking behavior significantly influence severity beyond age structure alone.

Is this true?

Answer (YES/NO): NO